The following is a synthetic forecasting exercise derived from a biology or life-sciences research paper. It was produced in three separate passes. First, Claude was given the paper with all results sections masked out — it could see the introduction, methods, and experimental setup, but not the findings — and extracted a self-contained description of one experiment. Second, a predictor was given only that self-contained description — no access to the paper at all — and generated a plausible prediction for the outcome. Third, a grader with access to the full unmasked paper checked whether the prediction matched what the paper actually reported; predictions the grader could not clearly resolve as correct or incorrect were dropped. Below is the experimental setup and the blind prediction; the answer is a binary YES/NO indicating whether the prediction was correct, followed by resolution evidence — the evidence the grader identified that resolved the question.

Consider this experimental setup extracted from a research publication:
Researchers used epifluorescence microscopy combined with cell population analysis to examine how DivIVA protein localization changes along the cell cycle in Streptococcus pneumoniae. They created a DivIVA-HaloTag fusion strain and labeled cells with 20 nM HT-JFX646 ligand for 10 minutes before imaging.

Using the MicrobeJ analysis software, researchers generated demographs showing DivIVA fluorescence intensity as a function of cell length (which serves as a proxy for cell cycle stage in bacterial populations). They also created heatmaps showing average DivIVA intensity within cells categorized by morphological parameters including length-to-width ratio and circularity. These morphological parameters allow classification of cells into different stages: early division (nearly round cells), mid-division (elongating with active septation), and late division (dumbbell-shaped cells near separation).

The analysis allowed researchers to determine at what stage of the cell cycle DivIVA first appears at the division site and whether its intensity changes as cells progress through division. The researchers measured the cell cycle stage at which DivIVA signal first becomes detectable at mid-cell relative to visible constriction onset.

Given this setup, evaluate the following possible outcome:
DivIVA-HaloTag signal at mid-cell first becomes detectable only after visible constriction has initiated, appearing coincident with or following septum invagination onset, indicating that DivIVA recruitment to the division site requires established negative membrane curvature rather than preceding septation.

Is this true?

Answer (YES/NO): NO